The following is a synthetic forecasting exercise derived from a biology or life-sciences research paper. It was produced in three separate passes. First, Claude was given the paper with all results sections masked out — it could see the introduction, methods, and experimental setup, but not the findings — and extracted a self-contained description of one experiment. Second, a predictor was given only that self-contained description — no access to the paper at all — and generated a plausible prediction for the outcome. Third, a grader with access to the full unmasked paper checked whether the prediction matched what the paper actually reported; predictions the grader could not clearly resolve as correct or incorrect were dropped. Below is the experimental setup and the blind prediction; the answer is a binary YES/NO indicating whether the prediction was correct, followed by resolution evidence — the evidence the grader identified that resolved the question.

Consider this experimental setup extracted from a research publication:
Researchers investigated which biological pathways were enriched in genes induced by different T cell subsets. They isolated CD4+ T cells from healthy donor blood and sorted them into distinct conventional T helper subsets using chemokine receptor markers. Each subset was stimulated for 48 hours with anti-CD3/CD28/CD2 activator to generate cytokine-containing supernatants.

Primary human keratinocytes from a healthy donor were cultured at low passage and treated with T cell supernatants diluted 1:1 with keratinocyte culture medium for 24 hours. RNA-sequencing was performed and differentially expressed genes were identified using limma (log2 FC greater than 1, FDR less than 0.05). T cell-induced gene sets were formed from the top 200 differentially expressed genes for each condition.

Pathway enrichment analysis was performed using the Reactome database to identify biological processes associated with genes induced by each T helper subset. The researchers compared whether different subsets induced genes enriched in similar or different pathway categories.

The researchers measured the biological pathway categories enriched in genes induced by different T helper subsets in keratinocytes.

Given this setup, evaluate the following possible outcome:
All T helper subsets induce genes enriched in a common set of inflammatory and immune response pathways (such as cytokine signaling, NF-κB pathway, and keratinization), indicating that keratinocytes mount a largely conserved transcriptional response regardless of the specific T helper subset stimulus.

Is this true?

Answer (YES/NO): NO